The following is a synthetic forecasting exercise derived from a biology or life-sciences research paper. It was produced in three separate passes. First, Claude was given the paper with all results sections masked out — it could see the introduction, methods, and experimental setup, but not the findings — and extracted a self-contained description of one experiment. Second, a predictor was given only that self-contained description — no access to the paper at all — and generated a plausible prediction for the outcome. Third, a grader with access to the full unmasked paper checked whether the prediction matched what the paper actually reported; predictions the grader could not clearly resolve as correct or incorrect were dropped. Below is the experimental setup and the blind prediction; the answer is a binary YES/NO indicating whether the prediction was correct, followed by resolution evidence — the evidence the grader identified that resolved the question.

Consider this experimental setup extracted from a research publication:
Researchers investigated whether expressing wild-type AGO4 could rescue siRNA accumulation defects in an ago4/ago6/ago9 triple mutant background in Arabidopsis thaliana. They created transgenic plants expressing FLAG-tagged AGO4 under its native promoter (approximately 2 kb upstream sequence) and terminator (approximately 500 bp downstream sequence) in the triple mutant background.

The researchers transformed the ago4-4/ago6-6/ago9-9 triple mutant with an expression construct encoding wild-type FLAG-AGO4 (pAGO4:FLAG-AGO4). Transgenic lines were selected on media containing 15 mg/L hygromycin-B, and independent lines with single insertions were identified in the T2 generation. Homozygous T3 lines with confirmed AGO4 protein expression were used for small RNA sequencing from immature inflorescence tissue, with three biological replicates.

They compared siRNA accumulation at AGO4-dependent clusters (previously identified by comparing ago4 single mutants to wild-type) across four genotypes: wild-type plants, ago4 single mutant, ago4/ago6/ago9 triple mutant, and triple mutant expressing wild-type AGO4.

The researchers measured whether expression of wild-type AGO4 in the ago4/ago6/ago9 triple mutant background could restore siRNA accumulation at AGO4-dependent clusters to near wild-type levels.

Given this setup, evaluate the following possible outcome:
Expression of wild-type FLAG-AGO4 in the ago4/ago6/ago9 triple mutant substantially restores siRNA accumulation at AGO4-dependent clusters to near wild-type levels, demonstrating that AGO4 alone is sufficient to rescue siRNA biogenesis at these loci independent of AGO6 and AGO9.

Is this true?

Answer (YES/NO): NO